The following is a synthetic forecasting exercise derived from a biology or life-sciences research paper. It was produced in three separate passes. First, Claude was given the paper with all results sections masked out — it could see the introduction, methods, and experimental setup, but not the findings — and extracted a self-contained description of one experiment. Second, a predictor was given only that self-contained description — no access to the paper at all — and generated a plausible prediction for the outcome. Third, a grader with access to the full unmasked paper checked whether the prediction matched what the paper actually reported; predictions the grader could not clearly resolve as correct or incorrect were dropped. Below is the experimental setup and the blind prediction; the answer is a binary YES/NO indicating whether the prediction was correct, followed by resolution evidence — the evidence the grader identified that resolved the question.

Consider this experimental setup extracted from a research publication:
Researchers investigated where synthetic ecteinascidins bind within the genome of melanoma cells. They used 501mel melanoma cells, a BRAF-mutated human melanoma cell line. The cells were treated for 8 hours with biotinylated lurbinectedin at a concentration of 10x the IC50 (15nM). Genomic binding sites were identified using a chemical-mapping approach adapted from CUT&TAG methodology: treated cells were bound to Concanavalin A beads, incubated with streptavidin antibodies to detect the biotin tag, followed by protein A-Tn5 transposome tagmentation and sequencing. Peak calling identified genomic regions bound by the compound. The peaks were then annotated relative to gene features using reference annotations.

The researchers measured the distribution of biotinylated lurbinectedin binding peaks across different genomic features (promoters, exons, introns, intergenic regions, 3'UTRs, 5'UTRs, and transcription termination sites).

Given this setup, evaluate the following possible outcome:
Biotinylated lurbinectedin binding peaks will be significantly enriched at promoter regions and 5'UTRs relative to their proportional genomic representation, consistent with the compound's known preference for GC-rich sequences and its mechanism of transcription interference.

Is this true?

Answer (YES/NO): YES